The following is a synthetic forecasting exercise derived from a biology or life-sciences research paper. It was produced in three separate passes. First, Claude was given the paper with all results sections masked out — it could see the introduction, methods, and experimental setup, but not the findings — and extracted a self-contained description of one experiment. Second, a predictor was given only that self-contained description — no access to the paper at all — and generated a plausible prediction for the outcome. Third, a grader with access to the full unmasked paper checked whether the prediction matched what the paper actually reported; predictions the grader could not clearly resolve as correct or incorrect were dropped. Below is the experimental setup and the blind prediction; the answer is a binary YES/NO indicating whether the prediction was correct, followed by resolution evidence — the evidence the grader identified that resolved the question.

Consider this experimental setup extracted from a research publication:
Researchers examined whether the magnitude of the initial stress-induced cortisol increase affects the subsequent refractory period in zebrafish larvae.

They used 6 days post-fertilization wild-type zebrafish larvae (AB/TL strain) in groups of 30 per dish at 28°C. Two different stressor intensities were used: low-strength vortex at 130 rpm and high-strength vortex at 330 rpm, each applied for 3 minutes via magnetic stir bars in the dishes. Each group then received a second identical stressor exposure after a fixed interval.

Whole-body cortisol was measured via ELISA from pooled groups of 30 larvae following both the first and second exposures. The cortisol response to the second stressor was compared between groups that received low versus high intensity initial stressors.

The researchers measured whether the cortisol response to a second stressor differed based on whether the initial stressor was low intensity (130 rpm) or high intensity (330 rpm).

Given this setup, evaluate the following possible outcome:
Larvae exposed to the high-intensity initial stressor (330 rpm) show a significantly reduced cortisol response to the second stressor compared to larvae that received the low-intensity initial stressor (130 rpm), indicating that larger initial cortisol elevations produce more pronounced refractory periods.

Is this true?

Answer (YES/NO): NO